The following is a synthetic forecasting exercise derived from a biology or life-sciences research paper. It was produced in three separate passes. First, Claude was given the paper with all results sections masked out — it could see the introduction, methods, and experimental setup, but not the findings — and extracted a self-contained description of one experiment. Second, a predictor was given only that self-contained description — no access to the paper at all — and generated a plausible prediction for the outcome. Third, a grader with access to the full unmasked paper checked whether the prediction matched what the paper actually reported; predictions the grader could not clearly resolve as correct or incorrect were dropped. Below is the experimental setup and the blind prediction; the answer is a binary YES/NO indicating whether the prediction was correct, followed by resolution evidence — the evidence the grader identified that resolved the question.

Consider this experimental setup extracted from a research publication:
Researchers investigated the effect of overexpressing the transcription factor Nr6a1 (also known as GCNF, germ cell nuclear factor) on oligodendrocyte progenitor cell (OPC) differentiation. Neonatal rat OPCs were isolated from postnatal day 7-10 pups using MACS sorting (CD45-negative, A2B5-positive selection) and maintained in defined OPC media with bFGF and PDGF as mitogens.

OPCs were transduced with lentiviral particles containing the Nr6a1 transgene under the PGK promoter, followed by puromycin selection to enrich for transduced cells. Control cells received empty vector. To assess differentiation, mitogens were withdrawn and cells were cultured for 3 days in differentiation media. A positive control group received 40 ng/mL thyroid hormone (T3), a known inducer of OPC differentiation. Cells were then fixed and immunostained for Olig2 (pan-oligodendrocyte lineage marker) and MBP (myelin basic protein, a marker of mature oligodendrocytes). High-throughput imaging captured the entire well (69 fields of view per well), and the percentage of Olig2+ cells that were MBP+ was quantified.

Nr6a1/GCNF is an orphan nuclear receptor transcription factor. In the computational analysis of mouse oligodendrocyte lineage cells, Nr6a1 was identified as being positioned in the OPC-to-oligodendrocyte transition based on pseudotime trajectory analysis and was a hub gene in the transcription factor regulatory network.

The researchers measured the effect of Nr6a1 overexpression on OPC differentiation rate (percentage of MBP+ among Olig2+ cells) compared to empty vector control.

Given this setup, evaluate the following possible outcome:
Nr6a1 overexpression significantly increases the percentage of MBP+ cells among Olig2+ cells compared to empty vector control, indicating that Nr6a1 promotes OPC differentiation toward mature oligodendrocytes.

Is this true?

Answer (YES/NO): YES